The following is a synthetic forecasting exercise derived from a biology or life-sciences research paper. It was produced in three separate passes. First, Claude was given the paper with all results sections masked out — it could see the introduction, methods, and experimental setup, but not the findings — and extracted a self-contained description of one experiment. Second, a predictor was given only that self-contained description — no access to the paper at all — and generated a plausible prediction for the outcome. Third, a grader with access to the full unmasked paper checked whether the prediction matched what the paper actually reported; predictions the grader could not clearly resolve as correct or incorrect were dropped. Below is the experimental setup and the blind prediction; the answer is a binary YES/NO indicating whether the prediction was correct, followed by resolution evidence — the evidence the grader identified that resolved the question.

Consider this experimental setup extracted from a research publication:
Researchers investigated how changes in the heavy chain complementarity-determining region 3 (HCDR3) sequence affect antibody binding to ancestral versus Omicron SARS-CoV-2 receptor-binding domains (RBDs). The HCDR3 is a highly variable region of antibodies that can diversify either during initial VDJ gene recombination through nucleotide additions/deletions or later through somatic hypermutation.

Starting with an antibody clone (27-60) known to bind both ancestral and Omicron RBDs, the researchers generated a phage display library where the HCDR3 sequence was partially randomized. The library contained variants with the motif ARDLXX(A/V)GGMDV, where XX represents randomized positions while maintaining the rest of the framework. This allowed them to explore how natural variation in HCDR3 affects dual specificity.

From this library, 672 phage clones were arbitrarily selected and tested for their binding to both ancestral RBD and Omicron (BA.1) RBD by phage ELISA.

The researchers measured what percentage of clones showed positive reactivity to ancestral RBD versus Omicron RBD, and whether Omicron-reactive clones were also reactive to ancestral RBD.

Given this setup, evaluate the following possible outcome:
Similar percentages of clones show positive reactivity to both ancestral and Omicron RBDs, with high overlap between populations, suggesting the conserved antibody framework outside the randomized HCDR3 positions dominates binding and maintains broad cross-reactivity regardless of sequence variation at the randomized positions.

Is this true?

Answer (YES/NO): NO